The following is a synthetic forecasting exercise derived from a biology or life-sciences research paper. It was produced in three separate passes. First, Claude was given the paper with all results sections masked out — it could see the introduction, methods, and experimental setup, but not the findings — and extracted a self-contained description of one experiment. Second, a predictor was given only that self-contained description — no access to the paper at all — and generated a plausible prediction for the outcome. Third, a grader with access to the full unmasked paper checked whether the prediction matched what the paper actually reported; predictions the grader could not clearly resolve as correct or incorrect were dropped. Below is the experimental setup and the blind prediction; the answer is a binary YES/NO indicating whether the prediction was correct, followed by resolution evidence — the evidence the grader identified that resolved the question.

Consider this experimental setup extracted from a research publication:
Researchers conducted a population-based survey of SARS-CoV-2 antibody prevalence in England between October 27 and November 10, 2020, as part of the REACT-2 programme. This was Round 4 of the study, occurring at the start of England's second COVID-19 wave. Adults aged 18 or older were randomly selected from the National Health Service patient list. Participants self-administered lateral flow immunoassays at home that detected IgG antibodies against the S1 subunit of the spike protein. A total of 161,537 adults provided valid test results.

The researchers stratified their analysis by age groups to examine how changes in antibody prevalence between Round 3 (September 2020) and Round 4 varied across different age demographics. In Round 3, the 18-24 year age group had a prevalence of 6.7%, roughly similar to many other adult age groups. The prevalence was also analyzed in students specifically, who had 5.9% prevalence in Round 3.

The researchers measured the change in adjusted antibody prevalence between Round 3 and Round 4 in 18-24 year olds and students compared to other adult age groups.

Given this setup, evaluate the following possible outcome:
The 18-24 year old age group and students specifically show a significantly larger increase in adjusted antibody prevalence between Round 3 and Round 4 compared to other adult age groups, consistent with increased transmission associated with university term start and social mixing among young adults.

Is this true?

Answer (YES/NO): YES